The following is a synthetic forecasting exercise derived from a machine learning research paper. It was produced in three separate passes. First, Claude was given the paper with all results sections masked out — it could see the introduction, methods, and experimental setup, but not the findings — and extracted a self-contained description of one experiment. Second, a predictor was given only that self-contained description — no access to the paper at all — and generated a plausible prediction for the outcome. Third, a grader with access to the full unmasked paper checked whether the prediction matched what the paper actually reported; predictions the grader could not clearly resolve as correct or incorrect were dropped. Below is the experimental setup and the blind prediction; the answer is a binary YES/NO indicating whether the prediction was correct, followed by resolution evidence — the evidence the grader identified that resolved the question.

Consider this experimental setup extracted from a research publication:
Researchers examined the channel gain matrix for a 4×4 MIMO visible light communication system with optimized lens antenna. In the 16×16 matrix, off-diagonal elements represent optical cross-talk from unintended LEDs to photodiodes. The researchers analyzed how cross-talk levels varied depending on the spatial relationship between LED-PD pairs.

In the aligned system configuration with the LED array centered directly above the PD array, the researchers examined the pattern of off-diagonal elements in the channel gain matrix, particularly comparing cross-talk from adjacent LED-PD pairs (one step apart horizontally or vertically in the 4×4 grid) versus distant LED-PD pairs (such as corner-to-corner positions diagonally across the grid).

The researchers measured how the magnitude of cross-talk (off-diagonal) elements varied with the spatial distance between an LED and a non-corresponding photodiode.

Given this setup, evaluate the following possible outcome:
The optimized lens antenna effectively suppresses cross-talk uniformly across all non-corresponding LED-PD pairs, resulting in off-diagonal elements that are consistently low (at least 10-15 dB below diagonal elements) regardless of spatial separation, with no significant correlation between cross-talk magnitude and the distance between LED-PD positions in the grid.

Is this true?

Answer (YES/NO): NO